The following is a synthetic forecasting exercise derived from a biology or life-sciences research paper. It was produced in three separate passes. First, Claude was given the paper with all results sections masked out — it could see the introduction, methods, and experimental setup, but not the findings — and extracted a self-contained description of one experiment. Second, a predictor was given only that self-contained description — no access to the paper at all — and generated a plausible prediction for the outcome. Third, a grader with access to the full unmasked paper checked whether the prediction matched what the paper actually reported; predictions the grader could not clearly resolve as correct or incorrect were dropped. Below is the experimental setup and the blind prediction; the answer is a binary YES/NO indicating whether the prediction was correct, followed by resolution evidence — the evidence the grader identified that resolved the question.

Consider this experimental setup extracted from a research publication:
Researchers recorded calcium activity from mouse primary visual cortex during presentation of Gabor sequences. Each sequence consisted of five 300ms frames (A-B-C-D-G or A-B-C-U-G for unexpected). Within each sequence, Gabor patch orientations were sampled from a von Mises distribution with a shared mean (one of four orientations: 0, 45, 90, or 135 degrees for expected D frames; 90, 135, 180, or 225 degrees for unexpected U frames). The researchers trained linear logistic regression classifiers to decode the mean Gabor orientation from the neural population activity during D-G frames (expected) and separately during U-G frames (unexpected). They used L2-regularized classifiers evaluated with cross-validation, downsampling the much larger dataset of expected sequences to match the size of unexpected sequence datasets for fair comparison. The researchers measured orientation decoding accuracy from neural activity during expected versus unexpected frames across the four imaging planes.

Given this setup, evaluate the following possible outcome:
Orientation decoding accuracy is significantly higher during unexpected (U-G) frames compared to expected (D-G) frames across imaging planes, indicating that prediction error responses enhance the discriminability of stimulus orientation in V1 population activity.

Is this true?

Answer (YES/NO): NO